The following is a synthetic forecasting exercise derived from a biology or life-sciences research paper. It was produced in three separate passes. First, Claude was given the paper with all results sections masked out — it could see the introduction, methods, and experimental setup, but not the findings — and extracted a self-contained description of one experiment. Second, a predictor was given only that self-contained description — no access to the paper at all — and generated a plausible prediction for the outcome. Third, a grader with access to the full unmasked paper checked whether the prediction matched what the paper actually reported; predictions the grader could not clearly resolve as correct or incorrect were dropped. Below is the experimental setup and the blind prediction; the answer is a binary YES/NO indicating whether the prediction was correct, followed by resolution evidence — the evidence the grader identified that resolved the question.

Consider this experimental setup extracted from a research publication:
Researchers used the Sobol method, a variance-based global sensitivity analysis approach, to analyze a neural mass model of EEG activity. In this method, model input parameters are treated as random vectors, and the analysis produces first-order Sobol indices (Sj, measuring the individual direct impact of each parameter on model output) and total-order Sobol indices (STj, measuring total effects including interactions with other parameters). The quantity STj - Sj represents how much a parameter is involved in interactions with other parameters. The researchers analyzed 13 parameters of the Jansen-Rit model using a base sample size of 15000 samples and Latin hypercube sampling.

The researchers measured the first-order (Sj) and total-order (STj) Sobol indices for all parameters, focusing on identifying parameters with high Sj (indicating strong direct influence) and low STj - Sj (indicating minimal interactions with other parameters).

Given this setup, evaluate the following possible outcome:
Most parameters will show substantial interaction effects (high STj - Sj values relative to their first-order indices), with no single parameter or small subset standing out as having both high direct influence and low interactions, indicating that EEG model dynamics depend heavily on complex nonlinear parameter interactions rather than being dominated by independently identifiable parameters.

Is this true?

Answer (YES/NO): NO